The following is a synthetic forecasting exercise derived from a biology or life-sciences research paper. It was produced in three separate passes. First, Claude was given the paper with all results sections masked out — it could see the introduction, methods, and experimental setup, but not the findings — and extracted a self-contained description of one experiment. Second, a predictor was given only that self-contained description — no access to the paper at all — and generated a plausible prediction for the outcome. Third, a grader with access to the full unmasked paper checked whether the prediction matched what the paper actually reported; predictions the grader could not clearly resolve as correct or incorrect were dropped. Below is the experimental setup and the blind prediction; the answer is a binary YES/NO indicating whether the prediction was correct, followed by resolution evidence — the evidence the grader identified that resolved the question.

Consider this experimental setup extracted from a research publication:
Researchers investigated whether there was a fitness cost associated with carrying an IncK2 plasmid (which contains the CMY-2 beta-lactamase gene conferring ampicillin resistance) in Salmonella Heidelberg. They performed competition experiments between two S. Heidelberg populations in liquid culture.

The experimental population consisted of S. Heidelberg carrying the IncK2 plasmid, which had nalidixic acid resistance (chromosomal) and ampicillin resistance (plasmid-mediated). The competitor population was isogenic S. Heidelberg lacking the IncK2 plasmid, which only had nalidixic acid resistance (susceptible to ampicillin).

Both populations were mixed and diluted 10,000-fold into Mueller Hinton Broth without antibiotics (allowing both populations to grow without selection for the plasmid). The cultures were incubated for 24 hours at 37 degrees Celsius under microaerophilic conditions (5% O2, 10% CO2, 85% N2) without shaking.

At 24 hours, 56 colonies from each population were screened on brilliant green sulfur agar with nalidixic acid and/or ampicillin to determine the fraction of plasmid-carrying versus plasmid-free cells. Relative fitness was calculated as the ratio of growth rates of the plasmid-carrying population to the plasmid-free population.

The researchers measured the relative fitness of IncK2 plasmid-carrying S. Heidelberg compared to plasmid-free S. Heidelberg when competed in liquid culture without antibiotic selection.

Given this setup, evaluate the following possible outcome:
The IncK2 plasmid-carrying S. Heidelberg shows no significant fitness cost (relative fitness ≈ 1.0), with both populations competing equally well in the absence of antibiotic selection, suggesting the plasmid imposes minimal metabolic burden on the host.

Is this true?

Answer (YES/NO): NO